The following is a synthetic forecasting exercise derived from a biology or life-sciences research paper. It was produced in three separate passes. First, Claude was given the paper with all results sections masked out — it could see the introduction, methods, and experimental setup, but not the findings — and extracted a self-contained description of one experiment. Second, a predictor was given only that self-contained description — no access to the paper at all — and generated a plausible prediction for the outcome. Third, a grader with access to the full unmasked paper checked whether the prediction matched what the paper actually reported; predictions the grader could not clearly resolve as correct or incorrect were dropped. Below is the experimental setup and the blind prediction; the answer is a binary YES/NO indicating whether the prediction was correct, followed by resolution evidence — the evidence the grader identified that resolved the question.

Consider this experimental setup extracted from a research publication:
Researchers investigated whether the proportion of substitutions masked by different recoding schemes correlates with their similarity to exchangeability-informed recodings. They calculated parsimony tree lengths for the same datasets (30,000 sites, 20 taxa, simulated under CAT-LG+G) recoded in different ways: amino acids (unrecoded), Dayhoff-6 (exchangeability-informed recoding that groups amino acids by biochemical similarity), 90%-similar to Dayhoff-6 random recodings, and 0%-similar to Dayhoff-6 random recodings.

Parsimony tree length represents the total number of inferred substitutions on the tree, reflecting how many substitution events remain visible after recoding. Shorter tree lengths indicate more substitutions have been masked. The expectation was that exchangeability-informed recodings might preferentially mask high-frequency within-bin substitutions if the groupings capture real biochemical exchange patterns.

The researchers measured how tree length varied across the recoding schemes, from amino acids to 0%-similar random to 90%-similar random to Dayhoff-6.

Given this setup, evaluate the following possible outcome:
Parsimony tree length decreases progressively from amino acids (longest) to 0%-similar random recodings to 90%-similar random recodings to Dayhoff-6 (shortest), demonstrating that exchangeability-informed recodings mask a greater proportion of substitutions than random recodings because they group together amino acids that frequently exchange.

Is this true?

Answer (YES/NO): YES